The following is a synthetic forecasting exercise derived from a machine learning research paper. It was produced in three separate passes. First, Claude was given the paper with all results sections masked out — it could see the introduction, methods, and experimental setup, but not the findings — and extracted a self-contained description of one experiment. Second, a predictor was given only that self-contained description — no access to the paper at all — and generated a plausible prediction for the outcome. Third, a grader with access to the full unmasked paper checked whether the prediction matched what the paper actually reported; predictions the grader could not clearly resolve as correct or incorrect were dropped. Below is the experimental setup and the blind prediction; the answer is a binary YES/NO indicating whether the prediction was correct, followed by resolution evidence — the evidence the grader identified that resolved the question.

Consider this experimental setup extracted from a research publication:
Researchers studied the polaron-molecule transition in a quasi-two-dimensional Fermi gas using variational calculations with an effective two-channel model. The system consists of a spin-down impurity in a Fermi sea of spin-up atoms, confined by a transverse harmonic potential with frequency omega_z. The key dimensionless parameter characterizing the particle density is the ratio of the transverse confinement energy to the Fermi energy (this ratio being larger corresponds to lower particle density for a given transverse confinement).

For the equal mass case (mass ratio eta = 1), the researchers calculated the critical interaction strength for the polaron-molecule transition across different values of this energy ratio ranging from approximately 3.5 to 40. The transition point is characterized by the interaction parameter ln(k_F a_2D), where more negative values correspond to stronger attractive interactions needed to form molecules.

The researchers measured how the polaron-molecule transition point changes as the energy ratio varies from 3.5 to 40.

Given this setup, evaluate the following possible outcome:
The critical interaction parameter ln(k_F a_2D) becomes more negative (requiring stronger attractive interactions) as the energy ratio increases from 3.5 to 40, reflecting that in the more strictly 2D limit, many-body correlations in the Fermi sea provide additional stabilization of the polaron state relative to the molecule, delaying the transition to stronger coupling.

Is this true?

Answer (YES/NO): YES